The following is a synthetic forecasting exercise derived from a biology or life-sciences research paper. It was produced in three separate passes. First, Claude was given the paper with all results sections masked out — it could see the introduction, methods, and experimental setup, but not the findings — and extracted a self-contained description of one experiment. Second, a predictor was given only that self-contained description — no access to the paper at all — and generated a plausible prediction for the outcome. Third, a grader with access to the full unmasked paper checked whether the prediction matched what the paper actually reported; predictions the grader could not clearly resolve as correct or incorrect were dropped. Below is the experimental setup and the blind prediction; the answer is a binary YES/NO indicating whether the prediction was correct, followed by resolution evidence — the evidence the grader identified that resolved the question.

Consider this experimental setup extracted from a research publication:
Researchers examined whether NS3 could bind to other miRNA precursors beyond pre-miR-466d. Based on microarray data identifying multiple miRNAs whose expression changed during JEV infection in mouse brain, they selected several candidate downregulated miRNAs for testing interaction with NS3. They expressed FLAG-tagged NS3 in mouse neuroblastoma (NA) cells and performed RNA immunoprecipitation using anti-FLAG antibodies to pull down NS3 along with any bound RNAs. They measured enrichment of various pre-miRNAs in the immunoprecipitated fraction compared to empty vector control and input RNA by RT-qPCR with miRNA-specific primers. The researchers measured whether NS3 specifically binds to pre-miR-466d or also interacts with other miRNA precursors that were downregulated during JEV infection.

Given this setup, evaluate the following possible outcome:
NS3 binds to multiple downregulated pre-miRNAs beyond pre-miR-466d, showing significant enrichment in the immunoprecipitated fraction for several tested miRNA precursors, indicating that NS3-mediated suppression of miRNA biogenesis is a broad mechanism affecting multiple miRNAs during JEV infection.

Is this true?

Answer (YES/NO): YES